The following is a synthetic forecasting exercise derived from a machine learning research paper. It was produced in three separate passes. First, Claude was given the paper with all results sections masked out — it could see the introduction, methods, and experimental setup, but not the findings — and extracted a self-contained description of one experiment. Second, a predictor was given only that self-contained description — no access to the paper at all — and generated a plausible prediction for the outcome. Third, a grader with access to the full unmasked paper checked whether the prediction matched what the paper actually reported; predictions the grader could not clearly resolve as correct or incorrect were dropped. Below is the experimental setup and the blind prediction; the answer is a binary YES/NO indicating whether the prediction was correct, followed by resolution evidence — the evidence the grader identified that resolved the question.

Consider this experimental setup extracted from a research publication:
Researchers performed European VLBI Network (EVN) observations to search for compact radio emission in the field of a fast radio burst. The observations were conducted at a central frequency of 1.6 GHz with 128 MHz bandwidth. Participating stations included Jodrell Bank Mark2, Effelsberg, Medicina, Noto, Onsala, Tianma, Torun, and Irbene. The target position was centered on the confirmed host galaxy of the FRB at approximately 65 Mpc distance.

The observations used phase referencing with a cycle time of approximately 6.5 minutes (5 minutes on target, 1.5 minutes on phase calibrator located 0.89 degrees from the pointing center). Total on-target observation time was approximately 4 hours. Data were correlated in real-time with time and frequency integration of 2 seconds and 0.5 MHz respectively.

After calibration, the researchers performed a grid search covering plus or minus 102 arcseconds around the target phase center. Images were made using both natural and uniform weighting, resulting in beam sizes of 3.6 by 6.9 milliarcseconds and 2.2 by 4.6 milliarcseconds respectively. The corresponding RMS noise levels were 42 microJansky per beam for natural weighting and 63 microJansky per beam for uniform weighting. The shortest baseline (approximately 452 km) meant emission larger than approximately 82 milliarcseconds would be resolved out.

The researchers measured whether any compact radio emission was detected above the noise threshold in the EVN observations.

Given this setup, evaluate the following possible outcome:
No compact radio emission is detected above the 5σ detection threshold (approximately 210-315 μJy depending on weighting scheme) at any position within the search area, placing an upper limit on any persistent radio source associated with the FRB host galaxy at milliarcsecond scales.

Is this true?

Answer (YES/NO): NO